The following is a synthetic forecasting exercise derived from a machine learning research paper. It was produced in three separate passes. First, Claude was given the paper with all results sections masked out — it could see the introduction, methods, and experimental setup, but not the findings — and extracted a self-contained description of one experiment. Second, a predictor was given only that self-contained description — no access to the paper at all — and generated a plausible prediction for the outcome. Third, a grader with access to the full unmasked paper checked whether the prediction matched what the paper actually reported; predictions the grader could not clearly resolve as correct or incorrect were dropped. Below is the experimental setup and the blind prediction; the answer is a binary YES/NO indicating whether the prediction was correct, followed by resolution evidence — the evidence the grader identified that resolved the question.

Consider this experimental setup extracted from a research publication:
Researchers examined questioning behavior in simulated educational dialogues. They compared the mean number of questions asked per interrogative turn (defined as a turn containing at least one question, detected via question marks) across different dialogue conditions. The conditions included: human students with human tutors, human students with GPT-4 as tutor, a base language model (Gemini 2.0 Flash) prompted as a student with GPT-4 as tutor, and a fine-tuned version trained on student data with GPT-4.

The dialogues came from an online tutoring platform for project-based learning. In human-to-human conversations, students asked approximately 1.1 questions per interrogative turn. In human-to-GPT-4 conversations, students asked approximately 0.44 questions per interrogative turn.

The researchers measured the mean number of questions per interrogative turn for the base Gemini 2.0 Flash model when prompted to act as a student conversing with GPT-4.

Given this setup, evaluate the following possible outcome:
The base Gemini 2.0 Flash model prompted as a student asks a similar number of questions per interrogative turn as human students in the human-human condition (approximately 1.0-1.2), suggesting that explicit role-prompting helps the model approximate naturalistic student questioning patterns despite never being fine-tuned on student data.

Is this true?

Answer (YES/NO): NO